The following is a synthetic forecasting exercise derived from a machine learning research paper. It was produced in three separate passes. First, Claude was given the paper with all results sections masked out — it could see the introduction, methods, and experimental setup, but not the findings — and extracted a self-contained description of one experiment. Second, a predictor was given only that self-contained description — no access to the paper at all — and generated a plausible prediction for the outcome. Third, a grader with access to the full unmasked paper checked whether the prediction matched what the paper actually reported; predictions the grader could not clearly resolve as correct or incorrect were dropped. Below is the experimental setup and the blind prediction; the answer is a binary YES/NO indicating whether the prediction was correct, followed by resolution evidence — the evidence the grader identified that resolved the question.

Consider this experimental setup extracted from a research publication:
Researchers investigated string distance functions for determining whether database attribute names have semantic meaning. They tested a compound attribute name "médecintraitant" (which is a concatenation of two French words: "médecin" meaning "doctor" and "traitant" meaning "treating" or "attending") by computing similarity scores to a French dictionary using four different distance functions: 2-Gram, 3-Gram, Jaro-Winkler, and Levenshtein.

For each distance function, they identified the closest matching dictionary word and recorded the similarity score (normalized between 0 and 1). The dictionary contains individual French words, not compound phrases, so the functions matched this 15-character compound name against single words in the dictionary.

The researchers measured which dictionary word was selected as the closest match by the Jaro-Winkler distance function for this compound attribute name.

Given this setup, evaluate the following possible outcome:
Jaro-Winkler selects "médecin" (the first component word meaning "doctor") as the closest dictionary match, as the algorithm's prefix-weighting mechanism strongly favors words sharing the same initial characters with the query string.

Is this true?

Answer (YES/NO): YES